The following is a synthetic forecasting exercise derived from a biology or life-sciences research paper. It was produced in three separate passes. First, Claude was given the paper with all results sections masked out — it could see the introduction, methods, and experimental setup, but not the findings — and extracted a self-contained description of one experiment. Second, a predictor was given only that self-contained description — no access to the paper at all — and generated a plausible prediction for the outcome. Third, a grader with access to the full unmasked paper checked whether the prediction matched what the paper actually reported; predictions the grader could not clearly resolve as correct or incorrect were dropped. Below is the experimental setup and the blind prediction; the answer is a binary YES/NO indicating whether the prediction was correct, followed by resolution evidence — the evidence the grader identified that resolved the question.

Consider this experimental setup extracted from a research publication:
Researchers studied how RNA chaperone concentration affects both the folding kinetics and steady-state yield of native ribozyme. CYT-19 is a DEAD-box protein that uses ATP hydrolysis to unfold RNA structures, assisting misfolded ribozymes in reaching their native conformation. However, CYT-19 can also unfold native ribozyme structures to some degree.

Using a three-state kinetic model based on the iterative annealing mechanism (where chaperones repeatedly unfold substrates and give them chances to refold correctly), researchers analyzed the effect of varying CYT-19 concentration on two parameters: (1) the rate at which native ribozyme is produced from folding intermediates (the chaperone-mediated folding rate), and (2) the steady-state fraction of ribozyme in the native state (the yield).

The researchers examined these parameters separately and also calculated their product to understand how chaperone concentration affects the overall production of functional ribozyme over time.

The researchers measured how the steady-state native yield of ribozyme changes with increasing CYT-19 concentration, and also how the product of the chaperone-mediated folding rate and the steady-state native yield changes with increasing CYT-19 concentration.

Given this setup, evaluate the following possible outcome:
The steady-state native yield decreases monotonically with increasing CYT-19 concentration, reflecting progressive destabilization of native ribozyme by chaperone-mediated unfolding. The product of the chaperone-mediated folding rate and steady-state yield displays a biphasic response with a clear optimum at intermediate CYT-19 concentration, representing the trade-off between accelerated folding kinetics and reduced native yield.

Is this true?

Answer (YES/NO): NO